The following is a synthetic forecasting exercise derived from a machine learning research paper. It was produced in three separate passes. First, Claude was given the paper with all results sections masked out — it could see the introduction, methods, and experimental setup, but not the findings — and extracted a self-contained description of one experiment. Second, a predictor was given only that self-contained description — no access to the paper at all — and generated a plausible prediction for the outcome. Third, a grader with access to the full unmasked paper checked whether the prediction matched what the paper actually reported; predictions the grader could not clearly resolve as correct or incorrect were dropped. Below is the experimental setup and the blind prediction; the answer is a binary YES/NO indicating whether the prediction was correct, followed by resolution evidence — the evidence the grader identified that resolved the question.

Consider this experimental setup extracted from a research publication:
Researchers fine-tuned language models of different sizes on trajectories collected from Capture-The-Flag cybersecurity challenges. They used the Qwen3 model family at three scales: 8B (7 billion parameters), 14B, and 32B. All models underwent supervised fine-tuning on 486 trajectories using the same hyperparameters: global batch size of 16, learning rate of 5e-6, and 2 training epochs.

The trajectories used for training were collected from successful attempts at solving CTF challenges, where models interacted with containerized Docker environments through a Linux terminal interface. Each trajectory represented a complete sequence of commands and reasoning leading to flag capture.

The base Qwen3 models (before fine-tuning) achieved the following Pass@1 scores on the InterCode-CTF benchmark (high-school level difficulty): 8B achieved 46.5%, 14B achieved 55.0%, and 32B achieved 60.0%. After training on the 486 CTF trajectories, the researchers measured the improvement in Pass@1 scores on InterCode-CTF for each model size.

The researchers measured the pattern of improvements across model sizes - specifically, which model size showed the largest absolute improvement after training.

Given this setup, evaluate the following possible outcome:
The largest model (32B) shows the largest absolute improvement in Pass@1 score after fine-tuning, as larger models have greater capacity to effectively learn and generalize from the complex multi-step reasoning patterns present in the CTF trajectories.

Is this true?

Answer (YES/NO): YES